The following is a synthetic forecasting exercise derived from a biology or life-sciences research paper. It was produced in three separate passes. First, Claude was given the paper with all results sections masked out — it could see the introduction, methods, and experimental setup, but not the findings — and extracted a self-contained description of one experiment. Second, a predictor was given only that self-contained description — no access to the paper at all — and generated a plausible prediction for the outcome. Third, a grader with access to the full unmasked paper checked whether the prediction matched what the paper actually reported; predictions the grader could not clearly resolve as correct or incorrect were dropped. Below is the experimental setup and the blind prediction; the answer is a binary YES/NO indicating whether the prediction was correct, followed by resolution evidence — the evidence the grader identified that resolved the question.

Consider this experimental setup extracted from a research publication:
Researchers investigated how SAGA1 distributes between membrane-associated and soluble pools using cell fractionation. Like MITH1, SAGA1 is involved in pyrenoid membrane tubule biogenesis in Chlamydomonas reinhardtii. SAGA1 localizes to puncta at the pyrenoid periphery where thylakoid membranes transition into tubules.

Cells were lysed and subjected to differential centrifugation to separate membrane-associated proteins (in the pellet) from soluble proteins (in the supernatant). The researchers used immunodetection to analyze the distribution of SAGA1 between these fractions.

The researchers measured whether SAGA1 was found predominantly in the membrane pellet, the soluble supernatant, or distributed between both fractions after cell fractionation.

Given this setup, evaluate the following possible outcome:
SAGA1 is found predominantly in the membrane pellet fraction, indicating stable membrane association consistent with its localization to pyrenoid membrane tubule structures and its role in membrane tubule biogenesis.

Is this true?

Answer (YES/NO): NO